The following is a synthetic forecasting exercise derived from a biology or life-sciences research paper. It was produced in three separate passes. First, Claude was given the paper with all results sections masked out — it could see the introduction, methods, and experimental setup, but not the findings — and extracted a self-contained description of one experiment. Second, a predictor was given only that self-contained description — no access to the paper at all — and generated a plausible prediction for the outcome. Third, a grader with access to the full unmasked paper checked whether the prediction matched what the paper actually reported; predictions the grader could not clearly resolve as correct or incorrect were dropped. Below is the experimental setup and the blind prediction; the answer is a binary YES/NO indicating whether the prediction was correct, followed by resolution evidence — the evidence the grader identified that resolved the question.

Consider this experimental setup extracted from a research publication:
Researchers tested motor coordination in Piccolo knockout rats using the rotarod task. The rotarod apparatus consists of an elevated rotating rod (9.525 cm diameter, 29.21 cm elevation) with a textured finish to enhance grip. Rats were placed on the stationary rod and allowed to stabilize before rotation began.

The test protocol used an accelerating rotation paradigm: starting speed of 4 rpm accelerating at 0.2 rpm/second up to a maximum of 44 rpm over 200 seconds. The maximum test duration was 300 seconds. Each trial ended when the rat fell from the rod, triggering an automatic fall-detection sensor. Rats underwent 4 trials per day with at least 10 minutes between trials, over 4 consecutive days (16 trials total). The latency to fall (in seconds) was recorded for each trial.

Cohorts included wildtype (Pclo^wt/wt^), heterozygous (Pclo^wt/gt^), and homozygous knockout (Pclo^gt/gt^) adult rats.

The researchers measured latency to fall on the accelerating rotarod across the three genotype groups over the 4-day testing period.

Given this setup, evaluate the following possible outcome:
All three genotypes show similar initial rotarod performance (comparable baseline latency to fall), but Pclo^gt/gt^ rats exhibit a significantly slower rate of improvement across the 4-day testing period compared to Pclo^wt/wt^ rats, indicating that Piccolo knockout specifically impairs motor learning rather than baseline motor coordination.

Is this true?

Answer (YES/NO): NO